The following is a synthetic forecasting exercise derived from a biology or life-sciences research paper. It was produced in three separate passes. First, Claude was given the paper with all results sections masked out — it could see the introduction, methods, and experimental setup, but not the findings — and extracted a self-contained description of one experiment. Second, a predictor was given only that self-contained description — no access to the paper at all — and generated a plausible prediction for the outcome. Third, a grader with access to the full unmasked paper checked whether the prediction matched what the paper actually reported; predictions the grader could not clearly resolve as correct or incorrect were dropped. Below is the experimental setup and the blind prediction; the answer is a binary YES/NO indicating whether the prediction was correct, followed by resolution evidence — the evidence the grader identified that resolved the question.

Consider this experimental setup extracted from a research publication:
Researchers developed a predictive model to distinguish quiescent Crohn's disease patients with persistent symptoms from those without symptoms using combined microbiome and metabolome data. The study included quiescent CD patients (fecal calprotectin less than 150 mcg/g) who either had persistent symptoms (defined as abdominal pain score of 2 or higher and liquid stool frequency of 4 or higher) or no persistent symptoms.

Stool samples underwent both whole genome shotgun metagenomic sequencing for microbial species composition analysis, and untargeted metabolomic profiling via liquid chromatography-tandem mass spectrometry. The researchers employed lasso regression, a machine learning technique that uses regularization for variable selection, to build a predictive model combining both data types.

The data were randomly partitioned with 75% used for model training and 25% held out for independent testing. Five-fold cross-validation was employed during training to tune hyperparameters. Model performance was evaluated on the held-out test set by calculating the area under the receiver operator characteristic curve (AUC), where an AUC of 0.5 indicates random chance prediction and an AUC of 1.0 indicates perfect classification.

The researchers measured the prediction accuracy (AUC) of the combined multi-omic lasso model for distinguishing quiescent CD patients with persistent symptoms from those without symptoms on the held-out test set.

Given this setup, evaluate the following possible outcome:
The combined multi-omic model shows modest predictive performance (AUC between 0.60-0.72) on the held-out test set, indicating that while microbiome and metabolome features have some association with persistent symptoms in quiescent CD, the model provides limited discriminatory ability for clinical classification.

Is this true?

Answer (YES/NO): NO